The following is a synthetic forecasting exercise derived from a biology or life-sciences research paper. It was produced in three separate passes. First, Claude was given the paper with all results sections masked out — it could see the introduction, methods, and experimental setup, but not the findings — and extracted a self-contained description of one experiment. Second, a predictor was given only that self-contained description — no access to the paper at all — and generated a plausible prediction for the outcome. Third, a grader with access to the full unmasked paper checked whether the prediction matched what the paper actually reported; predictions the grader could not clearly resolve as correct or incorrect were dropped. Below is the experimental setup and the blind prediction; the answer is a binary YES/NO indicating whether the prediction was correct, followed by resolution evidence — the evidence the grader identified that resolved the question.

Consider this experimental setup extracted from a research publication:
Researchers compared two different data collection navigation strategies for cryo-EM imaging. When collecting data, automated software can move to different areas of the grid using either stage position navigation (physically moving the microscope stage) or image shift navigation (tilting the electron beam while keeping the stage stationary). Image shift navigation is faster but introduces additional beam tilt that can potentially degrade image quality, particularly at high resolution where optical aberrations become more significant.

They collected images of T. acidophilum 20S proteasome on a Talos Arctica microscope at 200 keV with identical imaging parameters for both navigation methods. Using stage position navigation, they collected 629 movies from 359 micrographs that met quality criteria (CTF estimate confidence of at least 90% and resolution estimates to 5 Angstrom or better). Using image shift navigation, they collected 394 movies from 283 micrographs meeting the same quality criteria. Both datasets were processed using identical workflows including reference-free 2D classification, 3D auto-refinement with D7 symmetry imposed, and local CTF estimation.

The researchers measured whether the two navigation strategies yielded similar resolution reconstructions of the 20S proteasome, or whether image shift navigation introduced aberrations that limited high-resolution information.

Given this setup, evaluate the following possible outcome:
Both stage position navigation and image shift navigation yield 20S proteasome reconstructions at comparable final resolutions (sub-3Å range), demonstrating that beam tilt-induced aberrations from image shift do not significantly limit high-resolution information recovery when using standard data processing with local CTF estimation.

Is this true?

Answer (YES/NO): NO